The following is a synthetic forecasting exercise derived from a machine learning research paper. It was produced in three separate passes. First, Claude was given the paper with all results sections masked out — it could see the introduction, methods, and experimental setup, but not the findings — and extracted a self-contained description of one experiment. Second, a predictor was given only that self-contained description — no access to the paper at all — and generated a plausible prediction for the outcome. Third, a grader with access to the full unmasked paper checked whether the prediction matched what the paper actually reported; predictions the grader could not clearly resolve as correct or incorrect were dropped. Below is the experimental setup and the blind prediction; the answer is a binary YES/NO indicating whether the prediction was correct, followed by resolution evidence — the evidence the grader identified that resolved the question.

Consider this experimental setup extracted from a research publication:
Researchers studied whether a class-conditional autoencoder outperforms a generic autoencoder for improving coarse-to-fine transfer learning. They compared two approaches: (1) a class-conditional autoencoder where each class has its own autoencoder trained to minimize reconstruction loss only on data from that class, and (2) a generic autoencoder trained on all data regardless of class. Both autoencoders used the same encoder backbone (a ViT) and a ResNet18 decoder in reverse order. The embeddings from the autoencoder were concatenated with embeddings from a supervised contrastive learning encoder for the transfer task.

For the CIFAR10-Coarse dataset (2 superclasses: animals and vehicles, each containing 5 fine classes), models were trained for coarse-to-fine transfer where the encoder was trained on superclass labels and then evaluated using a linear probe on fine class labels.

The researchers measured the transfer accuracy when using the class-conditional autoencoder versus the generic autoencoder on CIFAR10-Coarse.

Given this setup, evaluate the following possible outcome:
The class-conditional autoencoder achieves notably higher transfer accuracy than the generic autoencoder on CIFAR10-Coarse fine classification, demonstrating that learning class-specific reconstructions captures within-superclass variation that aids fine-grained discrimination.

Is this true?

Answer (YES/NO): YES